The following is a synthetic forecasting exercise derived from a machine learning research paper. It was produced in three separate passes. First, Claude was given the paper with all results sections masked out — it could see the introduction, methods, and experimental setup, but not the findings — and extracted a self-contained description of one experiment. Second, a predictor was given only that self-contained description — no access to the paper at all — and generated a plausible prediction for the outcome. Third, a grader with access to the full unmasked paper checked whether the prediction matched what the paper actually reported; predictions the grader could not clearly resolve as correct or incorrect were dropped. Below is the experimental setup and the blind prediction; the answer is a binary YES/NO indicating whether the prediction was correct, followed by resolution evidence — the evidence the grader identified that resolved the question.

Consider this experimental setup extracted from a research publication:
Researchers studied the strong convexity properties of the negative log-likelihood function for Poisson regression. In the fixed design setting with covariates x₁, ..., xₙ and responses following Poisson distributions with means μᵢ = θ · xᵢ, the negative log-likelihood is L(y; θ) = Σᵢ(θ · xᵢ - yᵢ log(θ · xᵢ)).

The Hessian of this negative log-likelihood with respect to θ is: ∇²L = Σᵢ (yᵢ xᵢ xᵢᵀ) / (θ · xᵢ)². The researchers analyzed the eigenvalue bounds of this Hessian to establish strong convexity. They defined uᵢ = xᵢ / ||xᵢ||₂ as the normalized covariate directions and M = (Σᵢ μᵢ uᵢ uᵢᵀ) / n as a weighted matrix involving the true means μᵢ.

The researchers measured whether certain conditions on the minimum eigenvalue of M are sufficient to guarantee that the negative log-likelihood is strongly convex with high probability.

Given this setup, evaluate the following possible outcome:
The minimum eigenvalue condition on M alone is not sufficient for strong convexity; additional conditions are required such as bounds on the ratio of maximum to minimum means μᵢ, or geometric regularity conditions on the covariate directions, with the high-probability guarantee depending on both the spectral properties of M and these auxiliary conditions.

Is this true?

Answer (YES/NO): YES